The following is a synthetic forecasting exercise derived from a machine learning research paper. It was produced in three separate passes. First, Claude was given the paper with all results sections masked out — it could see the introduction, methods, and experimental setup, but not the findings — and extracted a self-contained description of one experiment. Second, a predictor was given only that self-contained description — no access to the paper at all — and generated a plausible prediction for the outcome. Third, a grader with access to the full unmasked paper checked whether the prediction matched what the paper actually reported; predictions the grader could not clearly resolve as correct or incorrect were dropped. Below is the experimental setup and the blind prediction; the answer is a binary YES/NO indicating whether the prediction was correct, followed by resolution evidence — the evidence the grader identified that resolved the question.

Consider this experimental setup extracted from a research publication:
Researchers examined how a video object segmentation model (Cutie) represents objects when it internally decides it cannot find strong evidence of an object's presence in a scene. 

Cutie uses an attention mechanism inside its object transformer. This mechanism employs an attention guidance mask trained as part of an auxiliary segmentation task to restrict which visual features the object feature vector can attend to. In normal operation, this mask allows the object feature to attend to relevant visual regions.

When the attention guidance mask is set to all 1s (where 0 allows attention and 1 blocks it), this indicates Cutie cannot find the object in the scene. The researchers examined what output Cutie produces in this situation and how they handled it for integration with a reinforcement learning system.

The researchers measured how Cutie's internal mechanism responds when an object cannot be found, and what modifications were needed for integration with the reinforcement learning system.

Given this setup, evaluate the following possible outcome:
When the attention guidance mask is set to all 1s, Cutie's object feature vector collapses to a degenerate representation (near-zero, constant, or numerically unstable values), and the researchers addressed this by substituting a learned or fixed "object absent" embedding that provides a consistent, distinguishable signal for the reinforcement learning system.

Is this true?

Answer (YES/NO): NO